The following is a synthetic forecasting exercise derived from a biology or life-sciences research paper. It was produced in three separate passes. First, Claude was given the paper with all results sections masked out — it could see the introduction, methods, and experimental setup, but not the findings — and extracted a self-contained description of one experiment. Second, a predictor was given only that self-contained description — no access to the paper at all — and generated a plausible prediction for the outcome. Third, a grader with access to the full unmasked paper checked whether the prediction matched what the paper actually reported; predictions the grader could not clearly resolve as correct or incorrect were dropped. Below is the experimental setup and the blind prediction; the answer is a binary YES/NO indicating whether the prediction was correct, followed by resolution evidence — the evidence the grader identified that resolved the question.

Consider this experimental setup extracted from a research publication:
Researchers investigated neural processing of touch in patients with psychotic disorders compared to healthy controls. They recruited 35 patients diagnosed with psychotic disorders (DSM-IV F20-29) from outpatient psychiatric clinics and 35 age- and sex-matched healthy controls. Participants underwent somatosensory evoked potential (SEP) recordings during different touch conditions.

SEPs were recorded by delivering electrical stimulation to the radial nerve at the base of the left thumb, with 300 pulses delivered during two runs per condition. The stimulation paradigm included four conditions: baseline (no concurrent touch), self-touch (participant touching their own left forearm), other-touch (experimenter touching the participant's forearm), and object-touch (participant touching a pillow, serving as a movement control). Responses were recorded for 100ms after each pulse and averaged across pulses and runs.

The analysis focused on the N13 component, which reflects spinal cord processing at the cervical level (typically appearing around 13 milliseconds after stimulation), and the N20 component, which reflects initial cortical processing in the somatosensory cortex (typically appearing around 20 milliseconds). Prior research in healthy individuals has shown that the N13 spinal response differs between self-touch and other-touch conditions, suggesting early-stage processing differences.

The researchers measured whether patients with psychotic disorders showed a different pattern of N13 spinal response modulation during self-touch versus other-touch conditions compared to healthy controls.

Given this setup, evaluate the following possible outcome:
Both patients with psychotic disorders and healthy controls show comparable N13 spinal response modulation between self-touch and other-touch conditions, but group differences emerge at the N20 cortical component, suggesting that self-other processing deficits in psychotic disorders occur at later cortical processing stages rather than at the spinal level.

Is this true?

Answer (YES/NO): NO